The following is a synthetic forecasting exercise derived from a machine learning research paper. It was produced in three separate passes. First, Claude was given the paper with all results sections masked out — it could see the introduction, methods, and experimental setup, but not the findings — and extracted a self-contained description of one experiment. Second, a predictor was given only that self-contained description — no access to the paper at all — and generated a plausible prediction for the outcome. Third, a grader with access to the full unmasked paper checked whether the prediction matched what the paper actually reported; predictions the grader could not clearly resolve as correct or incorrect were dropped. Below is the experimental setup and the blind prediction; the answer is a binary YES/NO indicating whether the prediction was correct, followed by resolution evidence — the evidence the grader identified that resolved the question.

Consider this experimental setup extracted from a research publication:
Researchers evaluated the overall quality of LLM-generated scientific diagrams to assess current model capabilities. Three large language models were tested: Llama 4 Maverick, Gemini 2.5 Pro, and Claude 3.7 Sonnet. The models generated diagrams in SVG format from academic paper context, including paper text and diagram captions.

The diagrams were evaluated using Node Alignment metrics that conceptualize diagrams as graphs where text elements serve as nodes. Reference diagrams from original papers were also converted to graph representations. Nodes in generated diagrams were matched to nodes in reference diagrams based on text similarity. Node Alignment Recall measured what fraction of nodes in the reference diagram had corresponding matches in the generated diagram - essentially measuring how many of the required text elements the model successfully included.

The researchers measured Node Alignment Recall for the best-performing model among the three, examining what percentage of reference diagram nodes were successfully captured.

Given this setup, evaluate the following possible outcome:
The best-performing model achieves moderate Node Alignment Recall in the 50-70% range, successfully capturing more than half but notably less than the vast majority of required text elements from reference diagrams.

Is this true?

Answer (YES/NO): YES